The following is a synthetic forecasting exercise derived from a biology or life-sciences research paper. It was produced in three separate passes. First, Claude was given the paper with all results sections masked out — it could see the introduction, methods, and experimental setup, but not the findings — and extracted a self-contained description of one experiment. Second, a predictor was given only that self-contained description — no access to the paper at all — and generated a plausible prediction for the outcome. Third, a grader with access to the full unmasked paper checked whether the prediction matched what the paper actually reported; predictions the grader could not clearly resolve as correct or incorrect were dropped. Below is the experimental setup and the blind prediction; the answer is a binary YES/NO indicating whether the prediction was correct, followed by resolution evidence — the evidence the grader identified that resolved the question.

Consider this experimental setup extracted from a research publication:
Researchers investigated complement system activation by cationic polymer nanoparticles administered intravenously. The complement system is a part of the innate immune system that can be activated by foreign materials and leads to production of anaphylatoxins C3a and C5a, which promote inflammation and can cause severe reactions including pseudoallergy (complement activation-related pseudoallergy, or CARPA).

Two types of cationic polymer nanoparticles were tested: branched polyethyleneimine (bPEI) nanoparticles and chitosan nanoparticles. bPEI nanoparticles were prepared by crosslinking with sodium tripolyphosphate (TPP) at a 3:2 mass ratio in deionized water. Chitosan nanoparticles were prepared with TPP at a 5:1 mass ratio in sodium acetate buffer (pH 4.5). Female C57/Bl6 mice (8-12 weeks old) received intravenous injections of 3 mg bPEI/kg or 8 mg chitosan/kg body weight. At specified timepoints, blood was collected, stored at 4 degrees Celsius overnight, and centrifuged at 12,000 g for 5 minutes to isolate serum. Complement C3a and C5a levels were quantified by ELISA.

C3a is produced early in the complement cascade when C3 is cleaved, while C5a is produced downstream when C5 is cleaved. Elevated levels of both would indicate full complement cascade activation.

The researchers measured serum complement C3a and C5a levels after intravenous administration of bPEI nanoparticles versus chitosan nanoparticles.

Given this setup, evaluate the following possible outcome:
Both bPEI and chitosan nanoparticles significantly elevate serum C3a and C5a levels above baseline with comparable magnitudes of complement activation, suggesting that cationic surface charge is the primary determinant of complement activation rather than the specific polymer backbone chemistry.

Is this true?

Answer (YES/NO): NO